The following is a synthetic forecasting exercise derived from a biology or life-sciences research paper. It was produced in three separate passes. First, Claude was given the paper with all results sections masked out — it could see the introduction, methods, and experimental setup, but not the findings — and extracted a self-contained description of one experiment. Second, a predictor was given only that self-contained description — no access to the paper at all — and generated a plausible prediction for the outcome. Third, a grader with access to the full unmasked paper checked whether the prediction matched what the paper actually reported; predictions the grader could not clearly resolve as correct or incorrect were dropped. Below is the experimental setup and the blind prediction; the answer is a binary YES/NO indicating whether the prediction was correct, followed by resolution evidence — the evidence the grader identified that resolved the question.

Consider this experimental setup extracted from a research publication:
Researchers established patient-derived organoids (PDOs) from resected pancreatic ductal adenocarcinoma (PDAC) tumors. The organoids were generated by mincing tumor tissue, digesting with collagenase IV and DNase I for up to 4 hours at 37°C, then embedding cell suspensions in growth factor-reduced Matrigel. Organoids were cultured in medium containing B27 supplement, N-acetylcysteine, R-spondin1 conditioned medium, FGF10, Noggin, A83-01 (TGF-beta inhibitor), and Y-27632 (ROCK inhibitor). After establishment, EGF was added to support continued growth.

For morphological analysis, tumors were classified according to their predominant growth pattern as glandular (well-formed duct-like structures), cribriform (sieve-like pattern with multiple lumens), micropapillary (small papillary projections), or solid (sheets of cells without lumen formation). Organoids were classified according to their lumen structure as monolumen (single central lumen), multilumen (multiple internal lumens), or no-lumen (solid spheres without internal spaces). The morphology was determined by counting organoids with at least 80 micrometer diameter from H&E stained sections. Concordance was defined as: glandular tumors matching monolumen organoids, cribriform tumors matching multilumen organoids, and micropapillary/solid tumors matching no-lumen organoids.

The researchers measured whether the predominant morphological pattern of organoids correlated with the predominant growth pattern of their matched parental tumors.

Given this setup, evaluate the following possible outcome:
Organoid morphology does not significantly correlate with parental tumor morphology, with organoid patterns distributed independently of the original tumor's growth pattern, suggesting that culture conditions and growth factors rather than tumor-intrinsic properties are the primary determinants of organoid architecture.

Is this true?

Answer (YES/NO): NO